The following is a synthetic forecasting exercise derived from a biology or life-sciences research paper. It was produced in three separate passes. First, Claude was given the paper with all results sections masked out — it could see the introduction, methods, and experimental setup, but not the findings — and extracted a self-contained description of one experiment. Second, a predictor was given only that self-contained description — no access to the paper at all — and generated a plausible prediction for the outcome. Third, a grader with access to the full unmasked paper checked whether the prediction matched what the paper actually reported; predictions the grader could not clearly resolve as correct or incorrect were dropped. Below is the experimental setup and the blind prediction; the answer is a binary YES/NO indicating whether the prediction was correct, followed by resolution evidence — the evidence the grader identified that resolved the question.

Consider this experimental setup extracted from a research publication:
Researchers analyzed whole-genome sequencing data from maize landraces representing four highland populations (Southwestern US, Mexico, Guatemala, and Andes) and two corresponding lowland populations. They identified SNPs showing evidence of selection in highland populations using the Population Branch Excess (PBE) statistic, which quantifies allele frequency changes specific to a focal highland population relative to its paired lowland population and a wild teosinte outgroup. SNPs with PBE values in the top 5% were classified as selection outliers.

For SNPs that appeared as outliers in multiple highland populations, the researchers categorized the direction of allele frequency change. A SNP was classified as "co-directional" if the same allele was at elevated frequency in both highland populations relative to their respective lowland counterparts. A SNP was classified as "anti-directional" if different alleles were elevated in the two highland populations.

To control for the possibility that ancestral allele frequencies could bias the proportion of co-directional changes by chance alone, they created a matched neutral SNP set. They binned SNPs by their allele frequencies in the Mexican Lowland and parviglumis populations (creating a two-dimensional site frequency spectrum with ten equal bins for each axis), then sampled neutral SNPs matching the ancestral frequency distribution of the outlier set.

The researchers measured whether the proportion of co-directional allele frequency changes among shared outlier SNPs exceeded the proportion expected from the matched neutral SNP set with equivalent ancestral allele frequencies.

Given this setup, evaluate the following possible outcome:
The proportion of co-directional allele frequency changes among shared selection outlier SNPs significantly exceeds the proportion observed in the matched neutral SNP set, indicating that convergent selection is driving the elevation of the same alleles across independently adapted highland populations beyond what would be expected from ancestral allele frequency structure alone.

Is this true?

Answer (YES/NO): YES